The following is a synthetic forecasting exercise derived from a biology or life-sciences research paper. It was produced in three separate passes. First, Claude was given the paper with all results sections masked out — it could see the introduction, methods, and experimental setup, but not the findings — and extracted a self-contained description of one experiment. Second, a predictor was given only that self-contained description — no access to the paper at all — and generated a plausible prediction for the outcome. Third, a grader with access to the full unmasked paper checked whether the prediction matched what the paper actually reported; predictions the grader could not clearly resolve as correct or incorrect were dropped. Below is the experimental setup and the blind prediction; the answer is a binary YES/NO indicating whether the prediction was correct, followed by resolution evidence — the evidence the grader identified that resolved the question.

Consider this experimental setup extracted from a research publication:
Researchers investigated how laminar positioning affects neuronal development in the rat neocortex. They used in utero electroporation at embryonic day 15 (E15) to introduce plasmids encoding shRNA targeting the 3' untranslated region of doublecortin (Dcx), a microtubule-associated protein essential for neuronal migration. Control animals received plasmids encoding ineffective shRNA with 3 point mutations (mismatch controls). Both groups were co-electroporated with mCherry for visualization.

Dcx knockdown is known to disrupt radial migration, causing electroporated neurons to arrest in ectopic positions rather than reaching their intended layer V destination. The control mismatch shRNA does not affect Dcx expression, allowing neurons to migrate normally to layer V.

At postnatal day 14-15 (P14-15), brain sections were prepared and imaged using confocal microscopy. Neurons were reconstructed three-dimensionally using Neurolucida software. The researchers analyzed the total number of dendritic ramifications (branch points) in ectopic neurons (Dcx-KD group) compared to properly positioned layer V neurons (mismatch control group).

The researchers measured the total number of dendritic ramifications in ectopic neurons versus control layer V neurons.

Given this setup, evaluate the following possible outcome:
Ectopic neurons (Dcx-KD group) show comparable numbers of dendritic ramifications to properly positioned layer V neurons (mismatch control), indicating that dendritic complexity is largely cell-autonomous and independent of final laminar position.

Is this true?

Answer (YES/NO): NO